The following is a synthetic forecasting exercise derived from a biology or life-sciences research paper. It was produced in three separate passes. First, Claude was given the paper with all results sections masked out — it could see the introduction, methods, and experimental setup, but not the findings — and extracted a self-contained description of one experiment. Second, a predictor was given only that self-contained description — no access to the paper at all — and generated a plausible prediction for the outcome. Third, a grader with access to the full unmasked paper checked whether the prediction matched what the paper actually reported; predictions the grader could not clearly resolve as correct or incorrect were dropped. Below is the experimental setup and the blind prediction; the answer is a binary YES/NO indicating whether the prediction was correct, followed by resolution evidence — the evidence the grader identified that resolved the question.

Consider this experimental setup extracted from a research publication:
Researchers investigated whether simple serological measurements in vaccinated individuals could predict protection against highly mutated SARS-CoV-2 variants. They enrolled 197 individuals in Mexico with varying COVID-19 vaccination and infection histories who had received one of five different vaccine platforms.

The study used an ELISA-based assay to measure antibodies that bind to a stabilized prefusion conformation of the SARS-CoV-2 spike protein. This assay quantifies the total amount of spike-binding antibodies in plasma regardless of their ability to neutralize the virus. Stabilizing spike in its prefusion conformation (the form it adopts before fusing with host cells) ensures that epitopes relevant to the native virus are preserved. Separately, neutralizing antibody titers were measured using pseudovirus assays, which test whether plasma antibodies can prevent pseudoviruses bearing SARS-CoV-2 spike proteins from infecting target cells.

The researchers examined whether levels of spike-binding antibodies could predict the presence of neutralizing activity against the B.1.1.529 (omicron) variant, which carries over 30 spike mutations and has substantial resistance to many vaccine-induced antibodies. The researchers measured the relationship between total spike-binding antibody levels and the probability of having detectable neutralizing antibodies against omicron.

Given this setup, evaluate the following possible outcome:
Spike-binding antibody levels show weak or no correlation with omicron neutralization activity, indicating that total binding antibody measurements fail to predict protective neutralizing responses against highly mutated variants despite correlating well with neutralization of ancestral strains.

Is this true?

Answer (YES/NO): NO